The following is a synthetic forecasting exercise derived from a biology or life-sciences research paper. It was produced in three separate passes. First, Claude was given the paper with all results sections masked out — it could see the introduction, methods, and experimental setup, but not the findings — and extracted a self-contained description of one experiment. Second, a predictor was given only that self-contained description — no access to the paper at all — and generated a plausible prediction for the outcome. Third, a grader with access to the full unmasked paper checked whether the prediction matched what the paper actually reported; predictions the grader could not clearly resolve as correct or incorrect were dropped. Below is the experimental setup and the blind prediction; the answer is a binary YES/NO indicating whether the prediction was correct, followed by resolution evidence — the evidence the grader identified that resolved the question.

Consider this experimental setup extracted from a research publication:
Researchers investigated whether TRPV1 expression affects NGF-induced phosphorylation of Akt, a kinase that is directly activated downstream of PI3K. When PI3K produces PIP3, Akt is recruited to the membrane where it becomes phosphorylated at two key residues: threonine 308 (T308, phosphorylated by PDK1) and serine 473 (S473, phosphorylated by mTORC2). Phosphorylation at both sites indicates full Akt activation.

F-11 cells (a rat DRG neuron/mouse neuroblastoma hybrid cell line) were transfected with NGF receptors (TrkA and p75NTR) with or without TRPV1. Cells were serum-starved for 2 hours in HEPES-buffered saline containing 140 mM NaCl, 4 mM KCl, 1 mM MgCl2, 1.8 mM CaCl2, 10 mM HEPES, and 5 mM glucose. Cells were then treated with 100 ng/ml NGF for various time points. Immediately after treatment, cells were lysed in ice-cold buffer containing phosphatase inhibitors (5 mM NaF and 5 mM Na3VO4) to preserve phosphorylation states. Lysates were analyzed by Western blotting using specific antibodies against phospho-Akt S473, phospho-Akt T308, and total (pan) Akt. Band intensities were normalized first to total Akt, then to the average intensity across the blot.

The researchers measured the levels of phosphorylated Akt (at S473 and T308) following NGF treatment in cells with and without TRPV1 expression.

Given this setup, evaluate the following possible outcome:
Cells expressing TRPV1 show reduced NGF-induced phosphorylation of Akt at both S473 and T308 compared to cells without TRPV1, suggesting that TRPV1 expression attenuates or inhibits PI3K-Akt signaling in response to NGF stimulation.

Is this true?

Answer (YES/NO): NO